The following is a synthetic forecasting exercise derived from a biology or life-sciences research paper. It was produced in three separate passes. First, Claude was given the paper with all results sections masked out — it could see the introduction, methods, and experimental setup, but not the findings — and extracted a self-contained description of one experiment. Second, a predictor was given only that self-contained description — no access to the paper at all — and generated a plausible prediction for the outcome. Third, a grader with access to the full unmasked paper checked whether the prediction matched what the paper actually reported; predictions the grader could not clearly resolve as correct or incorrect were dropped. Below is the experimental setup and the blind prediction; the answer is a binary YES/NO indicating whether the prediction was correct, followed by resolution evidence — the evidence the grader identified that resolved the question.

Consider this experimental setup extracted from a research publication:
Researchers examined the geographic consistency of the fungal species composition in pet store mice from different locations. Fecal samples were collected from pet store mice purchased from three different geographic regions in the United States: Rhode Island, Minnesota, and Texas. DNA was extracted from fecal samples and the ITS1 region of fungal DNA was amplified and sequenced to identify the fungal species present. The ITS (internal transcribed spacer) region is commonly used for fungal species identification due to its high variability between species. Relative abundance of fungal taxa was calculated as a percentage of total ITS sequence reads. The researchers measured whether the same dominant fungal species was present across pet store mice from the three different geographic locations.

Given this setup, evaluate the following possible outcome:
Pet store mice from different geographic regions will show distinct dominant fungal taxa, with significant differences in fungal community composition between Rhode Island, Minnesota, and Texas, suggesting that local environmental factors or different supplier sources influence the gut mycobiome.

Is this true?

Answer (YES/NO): NO